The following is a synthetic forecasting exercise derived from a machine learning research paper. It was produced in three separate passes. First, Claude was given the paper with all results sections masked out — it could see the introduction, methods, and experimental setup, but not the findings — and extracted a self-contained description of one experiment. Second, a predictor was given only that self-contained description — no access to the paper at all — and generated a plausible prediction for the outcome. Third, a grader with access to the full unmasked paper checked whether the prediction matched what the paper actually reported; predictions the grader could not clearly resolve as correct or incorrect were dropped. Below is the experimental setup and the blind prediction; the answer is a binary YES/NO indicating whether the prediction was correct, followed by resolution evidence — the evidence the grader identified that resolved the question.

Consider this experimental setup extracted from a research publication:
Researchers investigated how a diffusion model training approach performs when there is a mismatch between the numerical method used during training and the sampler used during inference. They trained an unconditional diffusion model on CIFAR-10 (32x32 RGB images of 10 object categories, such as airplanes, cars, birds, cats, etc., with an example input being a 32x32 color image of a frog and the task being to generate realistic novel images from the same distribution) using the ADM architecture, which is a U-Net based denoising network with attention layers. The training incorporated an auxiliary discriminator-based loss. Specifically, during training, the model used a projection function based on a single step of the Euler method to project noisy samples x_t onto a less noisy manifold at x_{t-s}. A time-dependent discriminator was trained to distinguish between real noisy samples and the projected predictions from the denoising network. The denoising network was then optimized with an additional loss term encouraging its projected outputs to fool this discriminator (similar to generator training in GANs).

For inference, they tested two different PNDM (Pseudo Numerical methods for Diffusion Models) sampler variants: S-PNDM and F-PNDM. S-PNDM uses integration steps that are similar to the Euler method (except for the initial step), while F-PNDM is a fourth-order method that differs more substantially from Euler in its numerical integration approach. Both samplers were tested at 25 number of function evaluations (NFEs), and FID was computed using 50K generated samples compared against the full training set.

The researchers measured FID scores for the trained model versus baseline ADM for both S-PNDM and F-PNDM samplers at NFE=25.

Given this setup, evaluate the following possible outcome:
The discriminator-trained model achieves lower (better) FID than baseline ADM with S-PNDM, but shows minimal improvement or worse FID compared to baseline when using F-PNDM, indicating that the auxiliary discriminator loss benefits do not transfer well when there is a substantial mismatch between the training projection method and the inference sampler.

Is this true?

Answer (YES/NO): YES